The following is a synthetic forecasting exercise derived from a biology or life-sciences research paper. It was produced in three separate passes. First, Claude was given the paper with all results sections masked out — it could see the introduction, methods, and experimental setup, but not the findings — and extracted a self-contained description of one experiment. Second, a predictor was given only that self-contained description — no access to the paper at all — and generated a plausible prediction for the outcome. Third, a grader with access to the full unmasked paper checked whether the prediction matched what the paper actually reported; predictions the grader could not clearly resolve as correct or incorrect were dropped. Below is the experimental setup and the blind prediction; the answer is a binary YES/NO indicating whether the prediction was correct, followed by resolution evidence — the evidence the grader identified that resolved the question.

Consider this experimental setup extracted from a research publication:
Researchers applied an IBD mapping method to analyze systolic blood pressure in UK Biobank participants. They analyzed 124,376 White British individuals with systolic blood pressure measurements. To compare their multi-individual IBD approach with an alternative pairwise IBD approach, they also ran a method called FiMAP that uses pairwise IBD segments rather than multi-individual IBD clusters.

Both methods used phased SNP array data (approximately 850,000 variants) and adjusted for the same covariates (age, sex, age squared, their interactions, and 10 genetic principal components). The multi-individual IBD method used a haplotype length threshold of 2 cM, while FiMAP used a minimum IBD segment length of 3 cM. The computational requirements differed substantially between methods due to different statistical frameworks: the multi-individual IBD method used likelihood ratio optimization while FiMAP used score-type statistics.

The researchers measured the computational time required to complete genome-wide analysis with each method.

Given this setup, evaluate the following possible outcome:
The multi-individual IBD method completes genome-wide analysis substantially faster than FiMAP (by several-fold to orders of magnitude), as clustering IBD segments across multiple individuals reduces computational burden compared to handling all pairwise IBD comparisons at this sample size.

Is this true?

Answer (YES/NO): NO